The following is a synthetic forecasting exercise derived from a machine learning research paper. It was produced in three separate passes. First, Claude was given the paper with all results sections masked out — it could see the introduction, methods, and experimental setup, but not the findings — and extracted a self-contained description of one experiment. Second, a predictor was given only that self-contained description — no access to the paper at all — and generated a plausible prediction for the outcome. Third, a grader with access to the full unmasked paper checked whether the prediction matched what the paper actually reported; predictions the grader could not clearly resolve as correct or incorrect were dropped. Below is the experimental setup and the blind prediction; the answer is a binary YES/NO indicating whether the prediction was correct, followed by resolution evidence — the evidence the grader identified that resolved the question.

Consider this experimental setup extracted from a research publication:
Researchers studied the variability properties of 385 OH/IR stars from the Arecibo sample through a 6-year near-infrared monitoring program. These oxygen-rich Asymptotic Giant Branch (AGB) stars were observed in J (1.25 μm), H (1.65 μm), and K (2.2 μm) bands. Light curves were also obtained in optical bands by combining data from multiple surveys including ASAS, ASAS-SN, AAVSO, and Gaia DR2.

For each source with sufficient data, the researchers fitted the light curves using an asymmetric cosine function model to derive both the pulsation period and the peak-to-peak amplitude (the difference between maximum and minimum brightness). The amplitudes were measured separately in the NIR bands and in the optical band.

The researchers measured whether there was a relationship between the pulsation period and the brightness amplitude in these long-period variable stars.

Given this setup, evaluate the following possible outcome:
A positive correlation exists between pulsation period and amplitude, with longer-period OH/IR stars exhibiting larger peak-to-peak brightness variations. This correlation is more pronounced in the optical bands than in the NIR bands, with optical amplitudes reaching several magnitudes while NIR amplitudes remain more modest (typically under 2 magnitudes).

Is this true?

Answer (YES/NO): NO